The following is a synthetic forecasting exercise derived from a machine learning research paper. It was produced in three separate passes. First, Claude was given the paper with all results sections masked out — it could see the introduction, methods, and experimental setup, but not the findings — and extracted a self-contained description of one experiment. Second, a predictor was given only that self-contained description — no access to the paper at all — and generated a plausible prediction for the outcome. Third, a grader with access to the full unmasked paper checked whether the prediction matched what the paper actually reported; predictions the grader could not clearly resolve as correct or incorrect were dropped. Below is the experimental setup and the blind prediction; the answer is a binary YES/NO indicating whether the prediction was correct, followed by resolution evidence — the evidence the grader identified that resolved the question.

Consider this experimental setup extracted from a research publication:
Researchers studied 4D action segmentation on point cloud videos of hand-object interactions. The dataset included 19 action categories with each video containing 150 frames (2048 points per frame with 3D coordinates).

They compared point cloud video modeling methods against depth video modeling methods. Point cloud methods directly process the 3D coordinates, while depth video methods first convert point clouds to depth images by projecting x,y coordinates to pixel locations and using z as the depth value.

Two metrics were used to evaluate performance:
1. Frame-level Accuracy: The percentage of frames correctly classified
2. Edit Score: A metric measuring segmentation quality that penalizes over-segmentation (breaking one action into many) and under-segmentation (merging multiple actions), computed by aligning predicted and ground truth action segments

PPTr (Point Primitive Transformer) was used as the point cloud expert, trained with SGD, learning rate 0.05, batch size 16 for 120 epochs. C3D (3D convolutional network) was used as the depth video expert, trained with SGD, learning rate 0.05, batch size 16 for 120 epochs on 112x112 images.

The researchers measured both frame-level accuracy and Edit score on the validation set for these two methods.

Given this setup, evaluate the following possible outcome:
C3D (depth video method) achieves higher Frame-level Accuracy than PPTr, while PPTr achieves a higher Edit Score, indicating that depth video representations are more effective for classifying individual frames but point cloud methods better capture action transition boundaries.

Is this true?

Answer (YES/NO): YES